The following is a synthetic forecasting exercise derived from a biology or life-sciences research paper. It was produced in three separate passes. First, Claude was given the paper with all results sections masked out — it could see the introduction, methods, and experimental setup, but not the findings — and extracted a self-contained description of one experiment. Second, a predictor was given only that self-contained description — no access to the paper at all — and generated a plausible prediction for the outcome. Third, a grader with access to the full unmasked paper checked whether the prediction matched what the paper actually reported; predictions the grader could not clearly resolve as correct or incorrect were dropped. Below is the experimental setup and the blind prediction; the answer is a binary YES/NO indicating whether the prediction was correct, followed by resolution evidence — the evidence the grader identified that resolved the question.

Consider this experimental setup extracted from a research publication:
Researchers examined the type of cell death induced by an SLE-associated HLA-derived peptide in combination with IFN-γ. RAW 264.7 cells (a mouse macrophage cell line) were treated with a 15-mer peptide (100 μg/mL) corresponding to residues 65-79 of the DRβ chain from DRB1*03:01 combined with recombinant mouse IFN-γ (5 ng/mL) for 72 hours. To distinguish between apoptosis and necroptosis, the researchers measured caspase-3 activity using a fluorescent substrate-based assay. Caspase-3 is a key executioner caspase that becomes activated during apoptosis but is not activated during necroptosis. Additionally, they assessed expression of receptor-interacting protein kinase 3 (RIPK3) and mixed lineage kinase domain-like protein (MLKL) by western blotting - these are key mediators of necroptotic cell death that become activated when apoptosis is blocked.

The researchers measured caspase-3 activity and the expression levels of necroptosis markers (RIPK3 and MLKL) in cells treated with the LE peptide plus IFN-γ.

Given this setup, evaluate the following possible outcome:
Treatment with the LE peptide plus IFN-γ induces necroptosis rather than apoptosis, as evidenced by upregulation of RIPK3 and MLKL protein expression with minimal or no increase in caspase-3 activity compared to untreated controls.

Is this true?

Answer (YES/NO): NO